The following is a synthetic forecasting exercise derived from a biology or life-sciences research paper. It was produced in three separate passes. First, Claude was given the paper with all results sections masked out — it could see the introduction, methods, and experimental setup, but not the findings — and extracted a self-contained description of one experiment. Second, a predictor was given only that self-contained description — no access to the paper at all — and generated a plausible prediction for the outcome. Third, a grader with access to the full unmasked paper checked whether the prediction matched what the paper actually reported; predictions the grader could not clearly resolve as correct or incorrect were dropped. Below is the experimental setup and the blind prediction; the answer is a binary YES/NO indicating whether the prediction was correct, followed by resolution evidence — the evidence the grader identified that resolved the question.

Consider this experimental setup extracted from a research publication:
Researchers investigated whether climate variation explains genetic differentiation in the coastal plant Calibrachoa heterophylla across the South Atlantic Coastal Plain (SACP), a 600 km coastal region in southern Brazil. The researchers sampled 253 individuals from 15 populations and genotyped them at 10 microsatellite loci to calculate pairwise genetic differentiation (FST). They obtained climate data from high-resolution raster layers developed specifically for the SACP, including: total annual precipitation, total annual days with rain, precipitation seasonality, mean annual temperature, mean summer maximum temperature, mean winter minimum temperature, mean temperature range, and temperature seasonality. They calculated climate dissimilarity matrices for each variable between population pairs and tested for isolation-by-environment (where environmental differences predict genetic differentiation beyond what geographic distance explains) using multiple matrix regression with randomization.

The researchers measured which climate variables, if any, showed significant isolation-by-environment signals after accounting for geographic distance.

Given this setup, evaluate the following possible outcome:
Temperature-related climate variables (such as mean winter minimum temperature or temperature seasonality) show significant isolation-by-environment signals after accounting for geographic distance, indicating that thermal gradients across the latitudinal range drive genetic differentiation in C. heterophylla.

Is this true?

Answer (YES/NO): NO